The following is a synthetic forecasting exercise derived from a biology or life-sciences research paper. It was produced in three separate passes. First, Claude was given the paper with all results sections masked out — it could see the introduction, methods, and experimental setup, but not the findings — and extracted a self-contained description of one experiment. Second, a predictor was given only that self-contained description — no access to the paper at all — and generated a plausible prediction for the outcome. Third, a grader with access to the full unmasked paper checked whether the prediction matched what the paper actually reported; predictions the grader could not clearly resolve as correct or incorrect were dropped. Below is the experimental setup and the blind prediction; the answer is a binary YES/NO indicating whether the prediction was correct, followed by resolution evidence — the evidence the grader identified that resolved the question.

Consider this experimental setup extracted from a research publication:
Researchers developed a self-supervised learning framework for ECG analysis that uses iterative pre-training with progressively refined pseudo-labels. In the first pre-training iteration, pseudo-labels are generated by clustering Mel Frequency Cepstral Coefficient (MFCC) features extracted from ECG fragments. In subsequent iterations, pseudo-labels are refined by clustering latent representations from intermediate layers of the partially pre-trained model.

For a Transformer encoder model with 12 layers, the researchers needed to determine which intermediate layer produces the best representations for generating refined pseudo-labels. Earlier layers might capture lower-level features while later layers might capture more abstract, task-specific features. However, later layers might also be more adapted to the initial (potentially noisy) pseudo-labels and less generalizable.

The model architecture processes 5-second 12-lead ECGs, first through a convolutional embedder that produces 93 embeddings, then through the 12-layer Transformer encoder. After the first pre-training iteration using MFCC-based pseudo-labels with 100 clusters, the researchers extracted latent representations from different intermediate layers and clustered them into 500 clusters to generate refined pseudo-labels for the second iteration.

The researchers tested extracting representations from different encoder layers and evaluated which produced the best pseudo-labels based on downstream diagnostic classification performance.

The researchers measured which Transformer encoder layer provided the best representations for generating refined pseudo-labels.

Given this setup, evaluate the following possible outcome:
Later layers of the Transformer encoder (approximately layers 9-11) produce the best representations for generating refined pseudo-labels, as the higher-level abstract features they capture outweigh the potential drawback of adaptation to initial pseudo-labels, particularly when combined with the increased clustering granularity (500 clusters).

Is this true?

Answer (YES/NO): NO